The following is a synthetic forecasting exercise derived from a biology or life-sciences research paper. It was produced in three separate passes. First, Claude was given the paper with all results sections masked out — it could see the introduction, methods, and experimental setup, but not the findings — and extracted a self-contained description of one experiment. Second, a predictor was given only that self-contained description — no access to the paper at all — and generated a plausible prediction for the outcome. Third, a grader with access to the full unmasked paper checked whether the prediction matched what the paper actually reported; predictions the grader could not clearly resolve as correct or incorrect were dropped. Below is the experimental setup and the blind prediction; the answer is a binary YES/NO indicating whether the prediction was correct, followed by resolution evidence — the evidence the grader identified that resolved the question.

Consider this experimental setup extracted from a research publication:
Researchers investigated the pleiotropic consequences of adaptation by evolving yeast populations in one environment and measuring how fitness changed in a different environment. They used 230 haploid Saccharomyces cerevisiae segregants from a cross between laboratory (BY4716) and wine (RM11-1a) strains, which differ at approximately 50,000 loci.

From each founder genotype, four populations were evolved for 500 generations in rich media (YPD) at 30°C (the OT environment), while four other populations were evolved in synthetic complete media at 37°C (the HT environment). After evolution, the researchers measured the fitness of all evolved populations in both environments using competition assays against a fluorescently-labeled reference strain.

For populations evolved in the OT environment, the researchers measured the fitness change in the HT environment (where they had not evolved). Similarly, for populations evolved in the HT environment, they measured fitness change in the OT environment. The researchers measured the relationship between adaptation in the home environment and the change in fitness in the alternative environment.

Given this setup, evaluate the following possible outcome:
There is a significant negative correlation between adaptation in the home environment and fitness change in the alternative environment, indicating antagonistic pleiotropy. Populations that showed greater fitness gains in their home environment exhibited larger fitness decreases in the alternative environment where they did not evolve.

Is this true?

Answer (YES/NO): NO